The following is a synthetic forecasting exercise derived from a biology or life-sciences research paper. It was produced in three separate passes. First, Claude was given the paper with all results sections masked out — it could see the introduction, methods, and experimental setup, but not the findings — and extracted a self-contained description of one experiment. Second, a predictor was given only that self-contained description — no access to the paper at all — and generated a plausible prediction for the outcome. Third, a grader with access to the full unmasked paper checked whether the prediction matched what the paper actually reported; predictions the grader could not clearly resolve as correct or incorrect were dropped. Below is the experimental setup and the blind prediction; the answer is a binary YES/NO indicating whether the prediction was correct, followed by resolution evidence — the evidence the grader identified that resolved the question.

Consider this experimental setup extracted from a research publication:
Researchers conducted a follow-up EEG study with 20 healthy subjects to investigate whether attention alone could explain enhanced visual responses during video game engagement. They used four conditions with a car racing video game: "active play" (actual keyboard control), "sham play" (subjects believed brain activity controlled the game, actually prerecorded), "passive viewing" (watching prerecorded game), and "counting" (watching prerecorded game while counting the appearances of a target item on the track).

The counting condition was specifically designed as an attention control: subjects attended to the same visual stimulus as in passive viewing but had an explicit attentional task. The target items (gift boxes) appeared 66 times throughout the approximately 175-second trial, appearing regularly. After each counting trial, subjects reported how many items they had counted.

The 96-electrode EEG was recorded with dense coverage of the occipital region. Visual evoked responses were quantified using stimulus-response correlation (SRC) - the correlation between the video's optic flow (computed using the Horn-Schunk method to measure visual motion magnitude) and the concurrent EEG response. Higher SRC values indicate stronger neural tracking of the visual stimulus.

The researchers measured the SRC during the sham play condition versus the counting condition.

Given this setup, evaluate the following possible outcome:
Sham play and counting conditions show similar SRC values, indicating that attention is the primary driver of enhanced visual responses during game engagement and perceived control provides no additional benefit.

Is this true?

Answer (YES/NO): NO